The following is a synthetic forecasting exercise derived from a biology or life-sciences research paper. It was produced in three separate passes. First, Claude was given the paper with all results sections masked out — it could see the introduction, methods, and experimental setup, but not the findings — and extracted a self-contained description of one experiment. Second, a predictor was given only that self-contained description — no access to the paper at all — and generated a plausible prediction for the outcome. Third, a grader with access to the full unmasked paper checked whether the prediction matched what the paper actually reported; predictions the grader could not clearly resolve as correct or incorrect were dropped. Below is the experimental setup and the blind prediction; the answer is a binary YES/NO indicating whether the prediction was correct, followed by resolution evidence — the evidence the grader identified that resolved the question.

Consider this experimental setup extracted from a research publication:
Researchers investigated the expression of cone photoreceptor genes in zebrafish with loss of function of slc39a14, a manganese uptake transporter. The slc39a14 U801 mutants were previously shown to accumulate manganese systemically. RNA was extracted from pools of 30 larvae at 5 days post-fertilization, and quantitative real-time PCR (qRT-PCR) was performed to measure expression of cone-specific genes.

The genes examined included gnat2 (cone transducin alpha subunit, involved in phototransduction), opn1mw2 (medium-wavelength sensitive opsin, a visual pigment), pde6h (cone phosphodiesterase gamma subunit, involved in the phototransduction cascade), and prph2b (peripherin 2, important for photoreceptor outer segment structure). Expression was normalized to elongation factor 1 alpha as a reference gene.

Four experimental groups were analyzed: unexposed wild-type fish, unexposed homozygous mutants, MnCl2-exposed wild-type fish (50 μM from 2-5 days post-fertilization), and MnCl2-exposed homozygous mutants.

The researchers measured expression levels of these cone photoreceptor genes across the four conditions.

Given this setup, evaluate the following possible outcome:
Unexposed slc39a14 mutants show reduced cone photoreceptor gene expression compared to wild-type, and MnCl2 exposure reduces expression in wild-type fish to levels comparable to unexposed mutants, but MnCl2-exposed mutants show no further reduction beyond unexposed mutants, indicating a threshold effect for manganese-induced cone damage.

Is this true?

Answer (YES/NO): NO